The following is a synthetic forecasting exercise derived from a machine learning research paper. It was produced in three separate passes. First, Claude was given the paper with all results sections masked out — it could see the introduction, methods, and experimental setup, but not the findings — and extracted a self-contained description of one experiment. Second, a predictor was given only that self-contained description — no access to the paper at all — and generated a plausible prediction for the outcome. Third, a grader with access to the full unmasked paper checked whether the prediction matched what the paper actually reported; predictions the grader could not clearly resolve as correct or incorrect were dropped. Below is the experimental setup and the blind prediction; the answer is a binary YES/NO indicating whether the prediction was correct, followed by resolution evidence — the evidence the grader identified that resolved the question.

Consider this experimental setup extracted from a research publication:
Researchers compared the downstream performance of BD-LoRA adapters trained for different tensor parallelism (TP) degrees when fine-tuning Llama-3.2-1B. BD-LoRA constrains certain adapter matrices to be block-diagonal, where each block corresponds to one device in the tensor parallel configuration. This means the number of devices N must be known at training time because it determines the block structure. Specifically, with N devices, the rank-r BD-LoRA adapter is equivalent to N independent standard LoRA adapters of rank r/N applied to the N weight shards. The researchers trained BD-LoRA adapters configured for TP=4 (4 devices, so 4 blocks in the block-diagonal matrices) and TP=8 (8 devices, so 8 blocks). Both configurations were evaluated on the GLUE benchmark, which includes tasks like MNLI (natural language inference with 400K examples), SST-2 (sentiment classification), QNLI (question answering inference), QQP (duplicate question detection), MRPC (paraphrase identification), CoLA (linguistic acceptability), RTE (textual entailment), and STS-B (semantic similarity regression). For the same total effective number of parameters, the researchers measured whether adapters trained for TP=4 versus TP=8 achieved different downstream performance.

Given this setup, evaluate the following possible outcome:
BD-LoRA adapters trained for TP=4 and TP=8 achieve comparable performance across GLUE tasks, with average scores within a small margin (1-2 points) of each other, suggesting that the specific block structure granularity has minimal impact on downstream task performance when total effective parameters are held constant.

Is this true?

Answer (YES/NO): YES